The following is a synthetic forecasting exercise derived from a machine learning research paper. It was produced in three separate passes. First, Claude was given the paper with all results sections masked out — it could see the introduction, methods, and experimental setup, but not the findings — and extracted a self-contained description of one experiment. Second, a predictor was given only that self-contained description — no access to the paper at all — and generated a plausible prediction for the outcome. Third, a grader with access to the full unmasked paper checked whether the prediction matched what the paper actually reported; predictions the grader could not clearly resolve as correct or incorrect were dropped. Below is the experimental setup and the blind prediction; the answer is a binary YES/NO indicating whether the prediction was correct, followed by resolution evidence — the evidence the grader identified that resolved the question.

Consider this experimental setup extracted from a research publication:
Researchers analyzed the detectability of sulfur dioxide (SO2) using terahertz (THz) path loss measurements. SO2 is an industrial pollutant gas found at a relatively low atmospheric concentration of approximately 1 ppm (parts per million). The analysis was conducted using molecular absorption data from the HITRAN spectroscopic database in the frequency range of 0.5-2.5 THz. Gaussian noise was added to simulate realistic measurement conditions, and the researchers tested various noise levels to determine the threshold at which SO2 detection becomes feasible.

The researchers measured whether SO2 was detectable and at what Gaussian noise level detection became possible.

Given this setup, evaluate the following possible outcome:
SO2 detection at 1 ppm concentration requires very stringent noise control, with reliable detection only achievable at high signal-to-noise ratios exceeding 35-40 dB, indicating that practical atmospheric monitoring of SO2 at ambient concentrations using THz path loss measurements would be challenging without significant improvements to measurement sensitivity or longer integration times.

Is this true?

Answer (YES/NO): YES